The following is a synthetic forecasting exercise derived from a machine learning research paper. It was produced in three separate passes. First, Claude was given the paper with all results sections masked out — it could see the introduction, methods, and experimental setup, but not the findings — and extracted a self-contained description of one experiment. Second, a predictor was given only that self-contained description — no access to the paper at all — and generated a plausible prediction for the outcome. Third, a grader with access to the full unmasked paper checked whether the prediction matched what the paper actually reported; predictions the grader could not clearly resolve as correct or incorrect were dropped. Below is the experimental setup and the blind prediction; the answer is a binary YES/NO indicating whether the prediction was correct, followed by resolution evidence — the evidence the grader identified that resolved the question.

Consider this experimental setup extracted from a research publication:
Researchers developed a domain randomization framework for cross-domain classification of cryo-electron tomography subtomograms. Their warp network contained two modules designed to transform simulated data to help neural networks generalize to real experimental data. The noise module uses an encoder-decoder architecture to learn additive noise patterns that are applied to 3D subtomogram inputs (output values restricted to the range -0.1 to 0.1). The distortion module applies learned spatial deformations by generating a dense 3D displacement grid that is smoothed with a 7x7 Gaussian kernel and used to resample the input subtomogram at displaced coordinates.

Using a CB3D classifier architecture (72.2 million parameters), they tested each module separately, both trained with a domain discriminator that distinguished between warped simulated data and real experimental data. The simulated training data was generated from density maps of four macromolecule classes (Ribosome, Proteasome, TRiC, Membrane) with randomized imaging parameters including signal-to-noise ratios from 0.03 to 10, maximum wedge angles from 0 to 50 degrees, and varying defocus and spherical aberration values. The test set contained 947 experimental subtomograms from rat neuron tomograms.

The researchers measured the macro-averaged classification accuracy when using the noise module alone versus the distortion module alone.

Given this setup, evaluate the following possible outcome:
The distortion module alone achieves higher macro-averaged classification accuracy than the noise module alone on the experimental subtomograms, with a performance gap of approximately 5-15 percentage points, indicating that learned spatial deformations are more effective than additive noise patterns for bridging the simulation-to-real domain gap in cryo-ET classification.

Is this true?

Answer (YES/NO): NO